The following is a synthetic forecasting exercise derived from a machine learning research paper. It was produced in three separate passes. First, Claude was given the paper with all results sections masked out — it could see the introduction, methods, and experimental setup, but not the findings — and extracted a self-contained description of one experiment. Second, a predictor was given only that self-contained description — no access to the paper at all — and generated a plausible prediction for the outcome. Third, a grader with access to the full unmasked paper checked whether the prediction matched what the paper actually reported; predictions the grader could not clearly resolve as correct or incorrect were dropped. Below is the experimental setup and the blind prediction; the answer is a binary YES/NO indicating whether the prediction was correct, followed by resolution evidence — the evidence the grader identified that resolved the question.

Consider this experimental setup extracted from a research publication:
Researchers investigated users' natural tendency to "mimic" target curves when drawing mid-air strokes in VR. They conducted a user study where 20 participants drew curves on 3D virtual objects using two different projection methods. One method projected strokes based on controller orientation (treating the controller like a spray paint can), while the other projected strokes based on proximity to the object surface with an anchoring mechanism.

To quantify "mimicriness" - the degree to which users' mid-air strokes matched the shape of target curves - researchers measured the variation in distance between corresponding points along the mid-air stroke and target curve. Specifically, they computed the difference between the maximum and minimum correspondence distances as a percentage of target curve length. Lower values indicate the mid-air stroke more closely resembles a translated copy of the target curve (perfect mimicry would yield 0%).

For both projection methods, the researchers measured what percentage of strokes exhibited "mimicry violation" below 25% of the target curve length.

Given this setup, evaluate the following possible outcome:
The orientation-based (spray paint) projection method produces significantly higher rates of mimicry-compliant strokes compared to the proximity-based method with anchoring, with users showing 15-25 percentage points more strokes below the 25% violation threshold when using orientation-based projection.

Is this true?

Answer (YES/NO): NO